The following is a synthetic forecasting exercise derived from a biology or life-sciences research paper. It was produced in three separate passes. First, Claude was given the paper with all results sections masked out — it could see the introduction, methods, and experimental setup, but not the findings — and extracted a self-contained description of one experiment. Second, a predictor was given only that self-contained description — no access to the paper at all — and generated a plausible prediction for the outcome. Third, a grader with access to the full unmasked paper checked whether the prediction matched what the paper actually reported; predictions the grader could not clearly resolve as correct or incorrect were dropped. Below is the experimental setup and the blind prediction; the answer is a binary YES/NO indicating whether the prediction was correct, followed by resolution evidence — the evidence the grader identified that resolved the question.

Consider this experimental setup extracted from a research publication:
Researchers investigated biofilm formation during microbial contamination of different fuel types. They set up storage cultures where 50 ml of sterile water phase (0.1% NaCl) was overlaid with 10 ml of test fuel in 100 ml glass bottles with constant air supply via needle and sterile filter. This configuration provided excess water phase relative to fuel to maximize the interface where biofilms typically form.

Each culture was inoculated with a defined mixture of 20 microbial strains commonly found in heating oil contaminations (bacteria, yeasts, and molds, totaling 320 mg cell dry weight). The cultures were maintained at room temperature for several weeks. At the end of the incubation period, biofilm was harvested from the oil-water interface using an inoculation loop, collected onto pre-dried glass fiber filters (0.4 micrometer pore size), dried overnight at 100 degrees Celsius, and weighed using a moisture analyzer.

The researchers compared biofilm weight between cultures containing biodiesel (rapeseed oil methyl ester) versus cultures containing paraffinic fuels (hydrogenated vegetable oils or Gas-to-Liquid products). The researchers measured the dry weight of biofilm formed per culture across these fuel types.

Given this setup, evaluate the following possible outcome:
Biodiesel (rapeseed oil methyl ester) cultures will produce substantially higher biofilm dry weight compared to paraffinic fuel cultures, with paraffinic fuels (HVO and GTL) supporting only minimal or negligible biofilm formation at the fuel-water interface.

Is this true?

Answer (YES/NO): NO